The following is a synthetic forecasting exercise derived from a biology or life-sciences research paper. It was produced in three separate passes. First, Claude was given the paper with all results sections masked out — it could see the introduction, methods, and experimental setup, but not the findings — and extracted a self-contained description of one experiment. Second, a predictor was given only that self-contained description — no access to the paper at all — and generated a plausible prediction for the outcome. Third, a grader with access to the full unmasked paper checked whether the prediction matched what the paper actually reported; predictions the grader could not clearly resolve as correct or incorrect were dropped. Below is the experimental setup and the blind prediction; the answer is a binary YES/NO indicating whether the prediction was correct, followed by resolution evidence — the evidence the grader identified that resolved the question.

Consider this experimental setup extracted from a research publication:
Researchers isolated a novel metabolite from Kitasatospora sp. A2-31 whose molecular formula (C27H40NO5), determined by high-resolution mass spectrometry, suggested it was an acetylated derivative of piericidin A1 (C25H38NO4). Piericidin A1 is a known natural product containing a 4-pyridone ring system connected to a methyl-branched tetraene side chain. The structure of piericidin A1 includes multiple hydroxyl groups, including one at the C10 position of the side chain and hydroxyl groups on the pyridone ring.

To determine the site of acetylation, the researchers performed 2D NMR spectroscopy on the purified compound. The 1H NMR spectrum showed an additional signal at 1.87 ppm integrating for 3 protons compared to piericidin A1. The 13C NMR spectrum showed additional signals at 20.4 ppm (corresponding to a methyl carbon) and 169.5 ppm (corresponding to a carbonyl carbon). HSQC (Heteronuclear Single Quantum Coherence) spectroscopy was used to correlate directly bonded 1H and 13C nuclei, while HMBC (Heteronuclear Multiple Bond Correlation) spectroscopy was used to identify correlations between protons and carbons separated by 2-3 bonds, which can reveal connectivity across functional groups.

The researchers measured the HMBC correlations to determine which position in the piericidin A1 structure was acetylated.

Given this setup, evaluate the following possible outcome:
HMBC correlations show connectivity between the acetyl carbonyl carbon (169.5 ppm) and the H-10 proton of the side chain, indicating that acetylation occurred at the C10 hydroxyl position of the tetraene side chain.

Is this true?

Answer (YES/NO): YES